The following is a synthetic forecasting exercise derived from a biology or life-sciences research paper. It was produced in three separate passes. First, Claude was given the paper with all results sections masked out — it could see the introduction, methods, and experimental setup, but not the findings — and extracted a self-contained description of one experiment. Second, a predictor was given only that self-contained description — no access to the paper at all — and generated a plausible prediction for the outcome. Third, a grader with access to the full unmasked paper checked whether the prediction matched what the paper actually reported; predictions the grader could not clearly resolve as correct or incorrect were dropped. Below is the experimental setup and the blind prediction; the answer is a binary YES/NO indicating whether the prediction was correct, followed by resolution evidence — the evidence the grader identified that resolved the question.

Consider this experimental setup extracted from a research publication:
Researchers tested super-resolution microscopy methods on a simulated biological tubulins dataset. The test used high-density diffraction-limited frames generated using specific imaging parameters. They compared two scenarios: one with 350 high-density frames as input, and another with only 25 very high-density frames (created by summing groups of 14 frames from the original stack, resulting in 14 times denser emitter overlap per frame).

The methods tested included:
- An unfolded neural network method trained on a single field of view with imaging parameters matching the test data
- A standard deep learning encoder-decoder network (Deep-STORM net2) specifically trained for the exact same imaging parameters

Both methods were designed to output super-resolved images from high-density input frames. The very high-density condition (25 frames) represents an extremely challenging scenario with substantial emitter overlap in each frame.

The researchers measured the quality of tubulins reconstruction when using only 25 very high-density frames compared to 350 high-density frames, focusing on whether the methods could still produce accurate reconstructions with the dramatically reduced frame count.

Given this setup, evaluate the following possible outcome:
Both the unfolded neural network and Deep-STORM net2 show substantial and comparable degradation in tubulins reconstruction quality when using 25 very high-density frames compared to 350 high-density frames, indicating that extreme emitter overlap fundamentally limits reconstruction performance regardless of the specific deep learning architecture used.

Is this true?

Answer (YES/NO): NO